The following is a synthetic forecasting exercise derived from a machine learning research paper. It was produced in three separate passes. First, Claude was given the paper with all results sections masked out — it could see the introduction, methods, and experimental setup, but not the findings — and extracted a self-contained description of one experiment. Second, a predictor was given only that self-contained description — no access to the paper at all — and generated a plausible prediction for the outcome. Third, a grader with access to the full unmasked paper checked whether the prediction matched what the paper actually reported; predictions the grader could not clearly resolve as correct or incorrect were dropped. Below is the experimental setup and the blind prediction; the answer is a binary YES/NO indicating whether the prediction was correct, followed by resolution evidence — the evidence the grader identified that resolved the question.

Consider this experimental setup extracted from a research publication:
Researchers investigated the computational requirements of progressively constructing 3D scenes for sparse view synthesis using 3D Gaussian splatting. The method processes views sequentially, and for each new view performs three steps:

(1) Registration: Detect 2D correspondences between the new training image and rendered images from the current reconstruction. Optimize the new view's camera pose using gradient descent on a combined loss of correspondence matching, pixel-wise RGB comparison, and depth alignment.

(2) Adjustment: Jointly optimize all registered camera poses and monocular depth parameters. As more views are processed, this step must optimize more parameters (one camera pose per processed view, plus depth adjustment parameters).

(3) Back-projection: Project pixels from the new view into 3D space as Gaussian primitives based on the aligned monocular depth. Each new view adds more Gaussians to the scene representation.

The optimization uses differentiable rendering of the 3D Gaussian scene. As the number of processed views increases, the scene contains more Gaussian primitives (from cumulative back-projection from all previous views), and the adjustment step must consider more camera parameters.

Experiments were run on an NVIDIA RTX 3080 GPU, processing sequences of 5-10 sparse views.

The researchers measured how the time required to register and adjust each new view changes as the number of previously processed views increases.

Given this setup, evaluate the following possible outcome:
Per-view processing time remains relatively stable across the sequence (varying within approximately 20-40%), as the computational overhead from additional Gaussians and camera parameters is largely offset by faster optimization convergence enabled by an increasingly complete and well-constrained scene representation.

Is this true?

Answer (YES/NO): NO